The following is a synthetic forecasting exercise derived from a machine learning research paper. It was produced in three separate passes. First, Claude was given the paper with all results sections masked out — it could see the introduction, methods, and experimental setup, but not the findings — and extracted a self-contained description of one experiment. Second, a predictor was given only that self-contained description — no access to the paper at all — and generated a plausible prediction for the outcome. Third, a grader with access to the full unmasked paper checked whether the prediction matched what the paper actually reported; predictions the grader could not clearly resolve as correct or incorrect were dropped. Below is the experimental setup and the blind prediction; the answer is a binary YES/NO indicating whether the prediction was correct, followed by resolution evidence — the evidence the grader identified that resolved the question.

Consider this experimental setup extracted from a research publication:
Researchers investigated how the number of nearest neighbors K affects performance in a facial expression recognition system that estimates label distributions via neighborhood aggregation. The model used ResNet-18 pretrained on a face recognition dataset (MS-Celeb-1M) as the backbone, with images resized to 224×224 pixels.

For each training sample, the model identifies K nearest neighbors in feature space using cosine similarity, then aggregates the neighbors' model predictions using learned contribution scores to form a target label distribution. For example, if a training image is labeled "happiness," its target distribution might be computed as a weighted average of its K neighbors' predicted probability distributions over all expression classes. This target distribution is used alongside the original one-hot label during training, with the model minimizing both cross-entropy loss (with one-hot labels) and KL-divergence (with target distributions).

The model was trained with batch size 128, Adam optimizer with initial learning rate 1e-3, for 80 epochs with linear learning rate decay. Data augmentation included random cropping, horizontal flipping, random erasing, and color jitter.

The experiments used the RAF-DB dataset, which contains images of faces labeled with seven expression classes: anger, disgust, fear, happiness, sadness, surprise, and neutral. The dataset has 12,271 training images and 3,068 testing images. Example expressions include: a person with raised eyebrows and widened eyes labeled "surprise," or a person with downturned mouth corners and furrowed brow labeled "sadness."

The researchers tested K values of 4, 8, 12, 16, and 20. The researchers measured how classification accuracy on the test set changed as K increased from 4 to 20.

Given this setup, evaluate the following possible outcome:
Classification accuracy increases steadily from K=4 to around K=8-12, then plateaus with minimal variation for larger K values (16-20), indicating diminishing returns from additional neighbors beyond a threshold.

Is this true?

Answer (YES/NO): NO